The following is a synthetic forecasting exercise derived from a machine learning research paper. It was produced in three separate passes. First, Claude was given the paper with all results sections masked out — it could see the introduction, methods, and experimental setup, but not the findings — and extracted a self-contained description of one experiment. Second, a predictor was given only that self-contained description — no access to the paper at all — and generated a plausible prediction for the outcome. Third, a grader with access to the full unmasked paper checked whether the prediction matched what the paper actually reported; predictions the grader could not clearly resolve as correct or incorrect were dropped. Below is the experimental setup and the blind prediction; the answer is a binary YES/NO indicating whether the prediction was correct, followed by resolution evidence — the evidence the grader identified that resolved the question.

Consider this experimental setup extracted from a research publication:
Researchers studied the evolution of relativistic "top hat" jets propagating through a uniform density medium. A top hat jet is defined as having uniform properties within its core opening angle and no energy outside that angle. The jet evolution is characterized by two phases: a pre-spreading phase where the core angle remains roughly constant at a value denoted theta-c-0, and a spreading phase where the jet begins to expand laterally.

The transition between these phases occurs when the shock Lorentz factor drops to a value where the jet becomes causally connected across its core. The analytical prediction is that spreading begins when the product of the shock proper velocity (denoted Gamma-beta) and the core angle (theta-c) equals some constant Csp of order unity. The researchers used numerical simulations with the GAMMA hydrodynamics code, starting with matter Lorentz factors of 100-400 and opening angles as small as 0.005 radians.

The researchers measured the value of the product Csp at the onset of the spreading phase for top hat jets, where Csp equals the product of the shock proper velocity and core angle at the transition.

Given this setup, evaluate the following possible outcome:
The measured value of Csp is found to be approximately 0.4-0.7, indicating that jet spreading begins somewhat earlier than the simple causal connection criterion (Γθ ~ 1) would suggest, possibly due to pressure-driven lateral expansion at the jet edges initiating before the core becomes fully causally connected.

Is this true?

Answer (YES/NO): NO